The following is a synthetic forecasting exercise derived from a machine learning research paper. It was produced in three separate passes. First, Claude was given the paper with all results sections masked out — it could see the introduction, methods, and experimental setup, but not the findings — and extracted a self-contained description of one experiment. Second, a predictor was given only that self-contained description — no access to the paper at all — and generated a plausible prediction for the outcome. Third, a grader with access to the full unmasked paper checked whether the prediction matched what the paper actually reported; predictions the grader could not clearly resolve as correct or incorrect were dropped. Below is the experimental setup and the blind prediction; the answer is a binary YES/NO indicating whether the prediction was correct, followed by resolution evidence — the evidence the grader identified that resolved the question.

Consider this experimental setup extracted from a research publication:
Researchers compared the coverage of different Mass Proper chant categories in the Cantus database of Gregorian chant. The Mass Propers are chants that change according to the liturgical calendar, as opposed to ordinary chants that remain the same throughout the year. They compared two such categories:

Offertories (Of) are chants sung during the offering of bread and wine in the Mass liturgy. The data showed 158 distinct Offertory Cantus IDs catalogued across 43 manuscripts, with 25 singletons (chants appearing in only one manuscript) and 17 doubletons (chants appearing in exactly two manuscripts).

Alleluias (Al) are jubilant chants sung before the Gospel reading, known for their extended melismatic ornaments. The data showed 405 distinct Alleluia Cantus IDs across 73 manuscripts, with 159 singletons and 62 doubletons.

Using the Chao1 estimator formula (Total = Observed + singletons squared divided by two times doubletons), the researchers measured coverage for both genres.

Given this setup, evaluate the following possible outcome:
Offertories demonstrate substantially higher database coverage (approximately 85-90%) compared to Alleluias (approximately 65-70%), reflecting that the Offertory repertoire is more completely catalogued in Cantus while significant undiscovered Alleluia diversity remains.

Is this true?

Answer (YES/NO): NO